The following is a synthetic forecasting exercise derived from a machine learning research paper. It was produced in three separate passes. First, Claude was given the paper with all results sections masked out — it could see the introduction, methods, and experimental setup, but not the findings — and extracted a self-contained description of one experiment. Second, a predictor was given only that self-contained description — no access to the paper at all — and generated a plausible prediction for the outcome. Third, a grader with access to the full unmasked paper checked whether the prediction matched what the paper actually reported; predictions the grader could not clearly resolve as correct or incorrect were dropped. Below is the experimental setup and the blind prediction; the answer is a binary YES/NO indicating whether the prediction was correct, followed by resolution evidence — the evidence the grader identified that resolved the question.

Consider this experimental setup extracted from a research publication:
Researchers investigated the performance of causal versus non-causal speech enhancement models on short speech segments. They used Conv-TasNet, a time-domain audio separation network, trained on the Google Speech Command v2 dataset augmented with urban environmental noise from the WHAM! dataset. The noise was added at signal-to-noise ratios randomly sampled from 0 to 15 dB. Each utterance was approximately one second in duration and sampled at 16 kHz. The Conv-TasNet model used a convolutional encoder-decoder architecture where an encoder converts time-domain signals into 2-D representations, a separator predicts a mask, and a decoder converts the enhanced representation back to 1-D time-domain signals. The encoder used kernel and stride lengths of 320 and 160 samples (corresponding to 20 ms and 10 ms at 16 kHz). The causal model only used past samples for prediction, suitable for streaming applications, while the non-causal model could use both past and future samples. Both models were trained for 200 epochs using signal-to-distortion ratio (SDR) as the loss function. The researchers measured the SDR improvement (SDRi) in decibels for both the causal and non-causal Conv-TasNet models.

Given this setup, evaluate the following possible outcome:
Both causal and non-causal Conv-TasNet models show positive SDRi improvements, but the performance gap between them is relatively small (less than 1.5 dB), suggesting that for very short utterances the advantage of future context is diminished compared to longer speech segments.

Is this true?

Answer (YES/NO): YES